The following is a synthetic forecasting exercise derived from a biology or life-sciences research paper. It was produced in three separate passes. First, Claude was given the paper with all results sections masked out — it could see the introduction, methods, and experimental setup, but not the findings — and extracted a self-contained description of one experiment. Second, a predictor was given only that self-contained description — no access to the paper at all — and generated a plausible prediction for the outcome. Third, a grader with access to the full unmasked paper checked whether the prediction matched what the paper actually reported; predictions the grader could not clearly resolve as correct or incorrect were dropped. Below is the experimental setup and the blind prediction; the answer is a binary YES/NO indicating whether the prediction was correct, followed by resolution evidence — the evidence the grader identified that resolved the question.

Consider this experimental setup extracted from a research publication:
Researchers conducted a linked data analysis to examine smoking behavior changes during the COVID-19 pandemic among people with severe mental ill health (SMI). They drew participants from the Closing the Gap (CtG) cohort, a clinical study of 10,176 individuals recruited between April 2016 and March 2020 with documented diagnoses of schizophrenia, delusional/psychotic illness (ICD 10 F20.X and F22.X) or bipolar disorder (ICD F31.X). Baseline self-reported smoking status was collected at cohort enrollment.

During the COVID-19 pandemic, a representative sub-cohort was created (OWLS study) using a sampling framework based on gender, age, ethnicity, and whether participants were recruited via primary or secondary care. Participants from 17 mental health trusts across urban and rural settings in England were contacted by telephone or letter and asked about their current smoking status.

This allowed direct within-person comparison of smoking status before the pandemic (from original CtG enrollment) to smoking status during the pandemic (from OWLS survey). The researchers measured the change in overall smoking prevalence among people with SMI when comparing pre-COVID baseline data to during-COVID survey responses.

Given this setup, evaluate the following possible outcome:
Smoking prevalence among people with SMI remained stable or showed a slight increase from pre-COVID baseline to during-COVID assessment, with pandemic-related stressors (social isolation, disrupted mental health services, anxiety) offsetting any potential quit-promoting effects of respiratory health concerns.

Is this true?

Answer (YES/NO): NO